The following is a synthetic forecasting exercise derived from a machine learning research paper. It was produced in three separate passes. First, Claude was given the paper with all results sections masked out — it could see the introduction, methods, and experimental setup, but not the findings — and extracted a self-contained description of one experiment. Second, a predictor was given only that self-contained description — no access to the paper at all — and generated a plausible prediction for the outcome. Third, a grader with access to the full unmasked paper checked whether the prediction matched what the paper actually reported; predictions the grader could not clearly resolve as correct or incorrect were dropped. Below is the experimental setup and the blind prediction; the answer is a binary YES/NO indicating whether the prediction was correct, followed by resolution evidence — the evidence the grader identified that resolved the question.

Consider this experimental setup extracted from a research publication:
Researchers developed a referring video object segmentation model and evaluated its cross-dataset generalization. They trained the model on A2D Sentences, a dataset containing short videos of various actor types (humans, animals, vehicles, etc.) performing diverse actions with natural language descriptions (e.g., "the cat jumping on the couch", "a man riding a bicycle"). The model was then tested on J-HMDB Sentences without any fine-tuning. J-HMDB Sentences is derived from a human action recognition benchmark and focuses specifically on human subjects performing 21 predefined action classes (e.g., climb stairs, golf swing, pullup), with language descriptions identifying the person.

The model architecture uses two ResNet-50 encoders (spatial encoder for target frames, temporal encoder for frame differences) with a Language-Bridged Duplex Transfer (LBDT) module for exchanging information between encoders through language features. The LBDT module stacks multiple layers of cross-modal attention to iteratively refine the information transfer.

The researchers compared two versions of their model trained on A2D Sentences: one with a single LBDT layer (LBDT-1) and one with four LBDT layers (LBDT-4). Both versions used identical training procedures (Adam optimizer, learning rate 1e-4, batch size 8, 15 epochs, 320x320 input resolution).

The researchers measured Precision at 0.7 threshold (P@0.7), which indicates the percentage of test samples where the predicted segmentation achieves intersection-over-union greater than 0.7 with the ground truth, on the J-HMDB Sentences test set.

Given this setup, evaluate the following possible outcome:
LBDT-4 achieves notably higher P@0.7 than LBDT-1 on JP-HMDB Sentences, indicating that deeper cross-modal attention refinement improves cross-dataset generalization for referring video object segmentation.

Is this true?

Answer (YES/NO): YES